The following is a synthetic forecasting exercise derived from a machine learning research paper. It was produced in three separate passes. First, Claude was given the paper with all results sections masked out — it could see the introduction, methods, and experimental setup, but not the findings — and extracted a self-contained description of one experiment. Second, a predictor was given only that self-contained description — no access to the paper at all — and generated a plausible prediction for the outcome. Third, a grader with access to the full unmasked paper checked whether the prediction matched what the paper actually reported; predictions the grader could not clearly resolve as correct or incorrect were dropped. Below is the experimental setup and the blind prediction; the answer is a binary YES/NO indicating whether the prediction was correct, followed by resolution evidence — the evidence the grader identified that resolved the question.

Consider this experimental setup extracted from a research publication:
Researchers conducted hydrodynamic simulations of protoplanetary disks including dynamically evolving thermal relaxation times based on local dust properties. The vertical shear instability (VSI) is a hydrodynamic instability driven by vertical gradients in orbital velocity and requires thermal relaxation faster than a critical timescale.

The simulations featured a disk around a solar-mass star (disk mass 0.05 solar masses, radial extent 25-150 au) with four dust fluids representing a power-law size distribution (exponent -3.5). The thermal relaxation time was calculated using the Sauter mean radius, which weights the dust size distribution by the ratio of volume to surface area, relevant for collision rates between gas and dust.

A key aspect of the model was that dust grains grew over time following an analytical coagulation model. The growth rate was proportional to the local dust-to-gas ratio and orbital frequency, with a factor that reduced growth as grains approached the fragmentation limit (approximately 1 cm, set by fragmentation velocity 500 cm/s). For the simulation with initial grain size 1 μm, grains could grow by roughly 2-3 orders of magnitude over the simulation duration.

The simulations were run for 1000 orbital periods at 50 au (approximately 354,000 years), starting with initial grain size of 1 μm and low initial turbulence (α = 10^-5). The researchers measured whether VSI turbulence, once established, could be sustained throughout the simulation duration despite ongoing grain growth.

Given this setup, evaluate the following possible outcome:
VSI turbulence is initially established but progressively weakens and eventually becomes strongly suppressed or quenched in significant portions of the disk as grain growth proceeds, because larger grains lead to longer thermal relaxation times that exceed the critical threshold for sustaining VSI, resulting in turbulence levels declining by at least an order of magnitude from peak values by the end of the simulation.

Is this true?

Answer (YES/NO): NO